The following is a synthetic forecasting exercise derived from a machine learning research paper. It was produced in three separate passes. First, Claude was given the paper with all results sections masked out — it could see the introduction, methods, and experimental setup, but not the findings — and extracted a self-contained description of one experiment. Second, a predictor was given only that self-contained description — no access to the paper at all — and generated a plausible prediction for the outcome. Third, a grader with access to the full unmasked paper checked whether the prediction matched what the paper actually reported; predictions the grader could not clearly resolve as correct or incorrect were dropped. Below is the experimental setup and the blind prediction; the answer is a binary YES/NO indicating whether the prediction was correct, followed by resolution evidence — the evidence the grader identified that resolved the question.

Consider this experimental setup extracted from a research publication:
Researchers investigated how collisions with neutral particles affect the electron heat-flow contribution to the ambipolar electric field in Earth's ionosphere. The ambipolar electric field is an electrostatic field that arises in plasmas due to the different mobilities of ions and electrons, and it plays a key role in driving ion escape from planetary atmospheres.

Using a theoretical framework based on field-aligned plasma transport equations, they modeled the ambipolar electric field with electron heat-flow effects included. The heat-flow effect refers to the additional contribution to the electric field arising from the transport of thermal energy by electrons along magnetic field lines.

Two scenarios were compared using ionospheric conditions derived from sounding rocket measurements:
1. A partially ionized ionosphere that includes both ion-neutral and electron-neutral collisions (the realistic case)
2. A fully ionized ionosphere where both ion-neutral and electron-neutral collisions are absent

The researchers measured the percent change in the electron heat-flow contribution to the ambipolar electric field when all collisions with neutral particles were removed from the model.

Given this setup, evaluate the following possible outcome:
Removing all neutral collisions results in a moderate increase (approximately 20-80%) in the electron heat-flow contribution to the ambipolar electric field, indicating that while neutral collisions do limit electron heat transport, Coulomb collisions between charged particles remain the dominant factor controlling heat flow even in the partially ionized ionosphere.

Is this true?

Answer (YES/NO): NO